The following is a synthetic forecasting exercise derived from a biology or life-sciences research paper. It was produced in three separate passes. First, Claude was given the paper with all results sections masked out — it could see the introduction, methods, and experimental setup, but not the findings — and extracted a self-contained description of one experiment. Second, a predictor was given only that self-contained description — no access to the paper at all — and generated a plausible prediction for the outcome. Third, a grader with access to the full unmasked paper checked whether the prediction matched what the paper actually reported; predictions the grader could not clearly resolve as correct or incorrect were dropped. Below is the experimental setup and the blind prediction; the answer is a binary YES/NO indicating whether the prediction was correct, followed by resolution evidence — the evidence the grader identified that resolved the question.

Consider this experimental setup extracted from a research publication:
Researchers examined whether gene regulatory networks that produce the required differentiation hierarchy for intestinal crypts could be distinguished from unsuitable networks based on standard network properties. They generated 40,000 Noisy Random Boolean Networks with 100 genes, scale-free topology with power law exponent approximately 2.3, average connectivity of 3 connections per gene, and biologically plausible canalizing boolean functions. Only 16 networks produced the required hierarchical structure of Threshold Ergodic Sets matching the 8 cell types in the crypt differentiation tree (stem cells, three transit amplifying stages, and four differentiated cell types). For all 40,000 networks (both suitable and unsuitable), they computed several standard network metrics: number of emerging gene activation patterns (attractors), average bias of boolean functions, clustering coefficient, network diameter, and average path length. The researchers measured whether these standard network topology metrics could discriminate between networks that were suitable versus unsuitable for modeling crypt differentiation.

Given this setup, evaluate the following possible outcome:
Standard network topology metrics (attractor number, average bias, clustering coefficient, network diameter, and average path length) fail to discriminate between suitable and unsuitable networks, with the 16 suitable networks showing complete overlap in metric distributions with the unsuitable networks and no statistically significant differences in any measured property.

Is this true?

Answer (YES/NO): NO